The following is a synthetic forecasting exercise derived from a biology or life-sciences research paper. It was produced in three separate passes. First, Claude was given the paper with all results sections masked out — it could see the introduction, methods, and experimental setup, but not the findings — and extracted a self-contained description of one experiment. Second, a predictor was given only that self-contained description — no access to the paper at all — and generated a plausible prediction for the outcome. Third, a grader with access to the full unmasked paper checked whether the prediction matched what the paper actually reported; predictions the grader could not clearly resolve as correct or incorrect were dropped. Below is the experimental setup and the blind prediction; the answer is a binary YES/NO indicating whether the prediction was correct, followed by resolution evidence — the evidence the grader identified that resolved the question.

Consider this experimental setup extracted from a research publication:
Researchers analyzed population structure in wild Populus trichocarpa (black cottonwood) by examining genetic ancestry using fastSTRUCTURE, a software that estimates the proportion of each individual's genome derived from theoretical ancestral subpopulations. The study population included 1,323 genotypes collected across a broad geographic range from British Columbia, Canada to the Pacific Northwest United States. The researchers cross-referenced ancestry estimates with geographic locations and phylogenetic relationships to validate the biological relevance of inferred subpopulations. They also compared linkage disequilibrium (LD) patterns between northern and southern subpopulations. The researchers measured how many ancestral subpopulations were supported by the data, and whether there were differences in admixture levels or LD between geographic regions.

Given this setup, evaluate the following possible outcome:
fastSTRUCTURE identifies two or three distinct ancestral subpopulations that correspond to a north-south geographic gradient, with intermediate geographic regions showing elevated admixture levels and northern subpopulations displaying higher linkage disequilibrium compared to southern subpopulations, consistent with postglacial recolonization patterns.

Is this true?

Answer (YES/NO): NO